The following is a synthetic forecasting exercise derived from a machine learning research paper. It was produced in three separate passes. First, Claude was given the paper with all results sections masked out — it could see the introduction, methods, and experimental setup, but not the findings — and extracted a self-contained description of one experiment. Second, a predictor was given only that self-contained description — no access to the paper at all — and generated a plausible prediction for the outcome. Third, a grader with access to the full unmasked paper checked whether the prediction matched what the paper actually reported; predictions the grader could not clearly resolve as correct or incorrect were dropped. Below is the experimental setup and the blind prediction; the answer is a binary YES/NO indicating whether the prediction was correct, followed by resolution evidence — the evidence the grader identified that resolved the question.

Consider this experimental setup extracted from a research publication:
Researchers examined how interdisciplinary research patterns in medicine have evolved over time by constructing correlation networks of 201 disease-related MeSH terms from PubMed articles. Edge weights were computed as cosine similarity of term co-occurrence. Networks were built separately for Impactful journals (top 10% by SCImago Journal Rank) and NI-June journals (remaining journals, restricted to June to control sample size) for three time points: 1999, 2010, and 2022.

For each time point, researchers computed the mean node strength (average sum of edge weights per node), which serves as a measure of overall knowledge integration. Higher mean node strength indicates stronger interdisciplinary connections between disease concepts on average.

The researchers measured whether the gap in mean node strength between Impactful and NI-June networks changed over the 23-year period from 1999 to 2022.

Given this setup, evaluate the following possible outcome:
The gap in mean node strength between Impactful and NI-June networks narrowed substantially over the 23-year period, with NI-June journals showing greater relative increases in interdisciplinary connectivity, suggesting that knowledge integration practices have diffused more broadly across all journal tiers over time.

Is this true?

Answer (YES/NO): NO